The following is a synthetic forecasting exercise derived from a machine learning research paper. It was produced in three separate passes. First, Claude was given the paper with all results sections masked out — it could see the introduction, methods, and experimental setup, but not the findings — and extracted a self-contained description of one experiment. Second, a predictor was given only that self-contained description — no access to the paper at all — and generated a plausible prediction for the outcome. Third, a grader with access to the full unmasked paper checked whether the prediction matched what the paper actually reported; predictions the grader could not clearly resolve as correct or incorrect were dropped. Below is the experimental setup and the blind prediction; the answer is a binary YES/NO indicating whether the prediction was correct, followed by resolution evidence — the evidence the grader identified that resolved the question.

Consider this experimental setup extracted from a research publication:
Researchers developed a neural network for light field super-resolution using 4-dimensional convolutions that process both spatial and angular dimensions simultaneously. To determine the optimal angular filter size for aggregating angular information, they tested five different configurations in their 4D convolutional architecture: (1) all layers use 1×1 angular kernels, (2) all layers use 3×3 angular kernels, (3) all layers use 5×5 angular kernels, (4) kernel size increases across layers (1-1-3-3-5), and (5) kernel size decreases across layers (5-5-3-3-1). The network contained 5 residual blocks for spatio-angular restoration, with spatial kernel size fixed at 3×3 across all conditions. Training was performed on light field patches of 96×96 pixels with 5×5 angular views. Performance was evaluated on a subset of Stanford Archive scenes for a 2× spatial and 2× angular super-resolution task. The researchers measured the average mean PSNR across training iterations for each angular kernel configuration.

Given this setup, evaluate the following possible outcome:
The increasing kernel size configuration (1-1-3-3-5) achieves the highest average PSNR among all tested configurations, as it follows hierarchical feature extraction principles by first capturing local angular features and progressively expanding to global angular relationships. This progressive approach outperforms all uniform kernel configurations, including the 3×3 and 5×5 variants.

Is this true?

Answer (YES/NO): NO